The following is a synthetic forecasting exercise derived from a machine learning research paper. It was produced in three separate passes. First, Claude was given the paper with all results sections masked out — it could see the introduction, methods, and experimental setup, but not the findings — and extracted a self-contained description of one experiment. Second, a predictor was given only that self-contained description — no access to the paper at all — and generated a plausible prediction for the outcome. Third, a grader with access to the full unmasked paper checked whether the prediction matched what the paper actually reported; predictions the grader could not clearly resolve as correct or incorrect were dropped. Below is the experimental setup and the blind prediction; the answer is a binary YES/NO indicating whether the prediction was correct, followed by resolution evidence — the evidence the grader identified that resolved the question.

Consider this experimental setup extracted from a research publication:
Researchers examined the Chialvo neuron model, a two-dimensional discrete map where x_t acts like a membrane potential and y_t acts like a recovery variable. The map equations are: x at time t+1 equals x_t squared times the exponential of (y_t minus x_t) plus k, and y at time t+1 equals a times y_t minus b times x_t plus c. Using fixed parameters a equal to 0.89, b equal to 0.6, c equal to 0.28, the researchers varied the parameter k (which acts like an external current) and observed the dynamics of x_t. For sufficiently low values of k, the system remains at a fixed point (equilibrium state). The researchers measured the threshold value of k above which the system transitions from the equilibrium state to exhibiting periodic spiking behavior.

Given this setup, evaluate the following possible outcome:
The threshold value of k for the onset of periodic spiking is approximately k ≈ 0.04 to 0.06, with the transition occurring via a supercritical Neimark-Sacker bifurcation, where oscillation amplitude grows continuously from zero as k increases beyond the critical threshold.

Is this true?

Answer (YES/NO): NO